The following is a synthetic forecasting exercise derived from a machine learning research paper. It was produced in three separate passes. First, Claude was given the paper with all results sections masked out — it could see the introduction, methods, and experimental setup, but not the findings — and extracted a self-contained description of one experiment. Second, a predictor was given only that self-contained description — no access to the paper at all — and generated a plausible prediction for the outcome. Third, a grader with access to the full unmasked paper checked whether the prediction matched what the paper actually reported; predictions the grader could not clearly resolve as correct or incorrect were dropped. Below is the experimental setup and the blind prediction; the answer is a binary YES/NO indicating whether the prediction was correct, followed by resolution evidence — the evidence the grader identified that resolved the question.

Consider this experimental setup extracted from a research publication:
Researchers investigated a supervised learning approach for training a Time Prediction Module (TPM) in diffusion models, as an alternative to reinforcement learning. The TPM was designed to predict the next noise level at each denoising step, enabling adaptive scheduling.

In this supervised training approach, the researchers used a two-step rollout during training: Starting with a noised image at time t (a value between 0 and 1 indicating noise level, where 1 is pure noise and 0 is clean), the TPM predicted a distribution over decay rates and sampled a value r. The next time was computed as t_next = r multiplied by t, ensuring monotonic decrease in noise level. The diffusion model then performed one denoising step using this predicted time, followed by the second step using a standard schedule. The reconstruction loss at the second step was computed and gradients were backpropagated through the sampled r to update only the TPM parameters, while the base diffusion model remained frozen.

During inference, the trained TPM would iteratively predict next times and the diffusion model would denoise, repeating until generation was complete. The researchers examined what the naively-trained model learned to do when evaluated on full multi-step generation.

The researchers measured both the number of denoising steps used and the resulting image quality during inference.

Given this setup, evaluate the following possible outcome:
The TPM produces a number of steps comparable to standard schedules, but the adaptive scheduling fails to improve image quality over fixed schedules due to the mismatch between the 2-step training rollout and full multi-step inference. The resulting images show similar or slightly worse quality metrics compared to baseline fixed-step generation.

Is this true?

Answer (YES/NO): NO